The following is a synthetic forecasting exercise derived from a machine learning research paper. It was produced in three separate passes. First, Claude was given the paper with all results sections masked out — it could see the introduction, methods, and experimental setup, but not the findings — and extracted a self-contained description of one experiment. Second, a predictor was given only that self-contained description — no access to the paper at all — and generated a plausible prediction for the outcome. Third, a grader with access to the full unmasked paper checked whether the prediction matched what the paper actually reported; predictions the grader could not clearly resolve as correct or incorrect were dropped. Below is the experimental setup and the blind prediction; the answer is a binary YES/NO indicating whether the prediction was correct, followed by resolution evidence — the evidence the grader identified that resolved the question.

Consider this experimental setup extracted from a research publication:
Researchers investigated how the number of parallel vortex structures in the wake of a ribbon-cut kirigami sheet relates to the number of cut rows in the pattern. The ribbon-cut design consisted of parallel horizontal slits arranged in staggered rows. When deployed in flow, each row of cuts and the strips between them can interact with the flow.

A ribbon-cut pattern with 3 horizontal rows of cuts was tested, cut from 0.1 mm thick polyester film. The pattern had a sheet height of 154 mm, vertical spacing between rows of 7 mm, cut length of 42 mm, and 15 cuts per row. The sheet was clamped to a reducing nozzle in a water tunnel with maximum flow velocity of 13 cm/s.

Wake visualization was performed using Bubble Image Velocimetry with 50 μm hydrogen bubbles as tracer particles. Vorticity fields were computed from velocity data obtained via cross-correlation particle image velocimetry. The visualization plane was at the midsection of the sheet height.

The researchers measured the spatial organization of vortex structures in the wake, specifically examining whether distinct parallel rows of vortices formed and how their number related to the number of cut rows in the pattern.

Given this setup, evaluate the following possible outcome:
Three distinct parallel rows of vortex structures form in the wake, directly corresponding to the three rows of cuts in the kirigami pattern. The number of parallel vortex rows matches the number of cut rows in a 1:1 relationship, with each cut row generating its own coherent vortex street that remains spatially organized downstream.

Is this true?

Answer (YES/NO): NO